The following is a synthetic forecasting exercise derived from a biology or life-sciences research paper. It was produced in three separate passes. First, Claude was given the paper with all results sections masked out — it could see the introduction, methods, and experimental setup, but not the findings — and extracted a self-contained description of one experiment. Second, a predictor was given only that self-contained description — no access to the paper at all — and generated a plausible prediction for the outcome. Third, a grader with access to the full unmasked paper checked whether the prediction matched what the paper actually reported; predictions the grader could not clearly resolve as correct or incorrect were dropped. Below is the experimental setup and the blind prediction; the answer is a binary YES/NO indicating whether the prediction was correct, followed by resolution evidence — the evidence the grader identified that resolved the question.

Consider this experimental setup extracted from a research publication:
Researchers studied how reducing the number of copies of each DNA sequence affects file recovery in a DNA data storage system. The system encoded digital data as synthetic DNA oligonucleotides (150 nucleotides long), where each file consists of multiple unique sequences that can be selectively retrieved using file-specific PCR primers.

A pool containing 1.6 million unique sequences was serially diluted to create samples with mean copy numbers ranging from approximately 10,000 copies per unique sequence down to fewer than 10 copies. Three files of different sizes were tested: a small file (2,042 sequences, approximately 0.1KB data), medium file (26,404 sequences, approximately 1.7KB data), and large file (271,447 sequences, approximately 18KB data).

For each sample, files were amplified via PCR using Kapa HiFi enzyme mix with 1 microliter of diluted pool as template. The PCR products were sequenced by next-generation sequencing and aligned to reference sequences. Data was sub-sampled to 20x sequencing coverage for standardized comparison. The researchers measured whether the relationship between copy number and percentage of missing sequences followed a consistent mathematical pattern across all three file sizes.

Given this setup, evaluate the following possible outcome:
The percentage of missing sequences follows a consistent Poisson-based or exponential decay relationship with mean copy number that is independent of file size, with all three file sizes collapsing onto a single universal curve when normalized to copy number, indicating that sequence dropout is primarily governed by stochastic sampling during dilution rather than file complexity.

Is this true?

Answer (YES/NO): NO